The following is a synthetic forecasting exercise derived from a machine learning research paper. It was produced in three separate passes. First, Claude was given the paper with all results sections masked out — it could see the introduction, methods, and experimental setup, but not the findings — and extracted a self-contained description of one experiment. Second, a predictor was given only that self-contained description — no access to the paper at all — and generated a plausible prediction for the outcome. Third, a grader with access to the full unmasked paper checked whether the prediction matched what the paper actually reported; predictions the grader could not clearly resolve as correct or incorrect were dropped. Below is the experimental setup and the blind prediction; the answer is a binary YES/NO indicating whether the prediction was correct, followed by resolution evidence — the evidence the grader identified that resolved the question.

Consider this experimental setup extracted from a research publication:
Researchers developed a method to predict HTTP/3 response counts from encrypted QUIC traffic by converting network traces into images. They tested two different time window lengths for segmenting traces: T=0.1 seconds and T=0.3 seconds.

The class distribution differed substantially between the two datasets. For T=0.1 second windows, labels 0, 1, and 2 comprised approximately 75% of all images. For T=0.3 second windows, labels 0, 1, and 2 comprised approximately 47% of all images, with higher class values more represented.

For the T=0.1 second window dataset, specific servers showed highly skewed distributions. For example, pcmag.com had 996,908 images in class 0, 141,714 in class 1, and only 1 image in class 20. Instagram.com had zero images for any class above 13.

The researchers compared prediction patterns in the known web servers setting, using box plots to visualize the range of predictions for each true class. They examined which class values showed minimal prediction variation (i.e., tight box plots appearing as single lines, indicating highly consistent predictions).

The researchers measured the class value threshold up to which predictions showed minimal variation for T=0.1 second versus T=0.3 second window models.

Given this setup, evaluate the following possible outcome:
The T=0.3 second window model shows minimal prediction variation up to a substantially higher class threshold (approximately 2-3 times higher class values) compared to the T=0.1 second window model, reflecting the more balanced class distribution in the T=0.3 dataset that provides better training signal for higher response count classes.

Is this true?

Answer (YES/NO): YES